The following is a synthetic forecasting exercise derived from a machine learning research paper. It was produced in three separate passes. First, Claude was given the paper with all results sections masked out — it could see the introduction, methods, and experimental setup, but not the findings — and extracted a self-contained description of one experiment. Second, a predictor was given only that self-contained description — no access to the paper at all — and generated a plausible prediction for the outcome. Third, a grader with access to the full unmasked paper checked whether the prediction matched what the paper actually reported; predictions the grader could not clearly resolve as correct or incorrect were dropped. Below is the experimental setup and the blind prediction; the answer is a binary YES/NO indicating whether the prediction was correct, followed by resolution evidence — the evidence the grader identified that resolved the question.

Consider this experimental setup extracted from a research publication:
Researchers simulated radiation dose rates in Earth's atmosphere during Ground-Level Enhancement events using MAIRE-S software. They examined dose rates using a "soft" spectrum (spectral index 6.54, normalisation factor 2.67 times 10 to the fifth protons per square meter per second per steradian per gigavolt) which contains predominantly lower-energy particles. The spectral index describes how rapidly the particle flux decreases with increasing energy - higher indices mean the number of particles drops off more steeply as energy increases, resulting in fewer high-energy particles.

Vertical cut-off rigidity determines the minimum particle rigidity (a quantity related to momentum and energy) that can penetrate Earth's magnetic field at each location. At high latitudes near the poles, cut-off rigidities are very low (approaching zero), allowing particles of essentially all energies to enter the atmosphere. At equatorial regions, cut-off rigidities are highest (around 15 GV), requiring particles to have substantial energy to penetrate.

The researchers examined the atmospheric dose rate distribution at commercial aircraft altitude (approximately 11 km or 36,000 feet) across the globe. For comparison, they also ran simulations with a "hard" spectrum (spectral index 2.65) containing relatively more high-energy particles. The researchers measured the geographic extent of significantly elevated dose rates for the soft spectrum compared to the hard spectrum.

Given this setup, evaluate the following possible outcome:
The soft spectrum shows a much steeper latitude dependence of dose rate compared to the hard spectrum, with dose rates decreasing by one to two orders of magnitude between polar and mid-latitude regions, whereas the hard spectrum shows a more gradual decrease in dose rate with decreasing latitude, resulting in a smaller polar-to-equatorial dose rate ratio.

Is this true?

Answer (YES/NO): NO